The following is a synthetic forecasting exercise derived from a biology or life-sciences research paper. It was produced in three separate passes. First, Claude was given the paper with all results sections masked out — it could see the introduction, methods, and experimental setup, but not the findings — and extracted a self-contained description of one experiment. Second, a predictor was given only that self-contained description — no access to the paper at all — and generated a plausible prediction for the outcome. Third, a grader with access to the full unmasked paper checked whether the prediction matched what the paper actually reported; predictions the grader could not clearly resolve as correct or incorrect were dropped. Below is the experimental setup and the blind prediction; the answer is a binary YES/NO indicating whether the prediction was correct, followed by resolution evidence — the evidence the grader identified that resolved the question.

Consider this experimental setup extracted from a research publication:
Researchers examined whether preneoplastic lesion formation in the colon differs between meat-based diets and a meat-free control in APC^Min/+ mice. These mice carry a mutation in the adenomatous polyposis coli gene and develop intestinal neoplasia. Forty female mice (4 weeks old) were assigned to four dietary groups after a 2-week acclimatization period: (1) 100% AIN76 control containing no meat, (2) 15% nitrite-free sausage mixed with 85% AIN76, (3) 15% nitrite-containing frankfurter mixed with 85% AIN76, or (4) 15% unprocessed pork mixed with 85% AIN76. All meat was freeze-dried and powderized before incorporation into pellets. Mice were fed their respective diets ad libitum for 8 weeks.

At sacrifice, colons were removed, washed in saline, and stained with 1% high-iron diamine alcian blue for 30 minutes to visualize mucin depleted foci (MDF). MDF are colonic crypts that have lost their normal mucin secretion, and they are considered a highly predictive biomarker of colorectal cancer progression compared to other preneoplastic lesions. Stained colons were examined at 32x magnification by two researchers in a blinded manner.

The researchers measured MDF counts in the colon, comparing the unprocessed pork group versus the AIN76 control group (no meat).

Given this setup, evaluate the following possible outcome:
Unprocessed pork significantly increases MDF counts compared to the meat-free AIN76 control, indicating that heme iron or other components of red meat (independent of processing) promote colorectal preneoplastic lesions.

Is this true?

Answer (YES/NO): NO